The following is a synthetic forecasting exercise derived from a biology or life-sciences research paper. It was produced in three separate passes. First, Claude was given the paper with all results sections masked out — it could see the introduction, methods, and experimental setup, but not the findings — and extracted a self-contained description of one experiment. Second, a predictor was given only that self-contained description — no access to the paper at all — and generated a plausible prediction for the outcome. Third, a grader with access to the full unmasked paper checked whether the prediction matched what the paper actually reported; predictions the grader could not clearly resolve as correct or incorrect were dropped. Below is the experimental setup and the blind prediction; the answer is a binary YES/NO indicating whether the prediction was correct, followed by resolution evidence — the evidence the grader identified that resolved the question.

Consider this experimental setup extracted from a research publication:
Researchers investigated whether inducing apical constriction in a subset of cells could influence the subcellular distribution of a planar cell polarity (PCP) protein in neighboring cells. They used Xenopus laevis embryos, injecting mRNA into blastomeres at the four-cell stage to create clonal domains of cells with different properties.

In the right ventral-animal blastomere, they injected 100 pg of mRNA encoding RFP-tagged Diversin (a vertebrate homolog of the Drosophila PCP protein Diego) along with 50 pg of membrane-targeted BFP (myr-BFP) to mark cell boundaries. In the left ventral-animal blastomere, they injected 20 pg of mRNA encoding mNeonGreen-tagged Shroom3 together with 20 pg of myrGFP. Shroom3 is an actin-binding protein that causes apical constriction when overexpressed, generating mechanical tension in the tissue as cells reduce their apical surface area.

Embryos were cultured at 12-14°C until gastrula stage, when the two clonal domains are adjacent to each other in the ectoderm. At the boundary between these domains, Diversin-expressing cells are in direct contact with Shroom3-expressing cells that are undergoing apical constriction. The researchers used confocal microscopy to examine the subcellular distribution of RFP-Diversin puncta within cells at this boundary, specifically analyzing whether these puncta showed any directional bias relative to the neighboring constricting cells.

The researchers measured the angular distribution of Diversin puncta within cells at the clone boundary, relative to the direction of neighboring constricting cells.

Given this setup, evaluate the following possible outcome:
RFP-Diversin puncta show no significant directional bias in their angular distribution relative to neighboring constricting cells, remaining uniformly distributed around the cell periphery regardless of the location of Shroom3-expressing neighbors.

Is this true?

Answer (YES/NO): NO